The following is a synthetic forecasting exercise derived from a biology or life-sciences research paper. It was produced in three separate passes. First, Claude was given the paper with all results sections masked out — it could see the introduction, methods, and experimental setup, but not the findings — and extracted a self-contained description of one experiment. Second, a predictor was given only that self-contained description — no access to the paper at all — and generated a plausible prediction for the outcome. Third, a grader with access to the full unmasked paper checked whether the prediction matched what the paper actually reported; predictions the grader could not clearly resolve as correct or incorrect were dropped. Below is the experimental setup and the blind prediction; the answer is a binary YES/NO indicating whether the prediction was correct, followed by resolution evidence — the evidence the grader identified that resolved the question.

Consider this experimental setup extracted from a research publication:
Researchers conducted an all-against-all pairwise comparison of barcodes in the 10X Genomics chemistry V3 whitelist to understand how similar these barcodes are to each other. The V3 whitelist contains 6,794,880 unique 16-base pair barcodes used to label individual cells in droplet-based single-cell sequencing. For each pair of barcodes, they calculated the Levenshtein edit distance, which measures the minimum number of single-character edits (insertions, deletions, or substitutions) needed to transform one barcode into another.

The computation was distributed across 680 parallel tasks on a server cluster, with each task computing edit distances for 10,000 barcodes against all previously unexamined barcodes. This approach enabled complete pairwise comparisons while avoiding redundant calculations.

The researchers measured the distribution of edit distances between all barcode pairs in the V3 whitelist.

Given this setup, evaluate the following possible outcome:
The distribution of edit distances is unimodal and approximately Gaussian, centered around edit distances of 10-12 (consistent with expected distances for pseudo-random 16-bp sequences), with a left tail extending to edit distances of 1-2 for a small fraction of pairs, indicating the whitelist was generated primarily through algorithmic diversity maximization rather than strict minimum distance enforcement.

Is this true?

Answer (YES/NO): NO